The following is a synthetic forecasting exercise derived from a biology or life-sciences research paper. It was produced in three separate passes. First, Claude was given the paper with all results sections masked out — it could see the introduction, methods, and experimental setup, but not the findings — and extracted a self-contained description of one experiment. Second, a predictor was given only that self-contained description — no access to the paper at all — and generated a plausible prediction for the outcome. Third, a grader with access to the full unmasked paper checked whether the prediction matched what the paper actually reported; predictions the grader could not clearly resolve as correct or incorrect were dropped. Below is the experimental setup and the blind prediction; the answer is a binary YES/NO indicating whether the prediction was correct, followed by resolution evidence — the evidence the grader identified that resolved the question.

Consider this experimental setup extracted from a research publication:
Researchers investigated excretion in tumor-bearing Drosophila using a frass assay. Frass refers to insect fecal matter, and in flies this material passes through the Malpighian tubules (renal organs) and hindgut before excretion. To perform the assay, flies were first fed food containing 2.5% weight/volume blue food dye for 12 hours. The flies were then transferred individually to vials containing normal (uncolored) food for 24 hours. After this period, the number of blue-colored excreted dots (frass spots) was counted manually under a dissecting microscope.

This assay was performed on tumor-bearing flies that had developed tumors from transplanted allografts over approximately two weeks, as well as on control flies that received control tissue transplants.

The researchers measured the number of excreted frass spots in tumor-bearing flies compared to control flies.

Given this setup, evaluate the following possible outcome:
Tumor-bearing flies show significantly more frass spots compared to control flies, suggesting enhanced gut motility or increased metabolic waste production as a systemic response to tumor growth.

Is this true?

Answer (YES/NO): NO